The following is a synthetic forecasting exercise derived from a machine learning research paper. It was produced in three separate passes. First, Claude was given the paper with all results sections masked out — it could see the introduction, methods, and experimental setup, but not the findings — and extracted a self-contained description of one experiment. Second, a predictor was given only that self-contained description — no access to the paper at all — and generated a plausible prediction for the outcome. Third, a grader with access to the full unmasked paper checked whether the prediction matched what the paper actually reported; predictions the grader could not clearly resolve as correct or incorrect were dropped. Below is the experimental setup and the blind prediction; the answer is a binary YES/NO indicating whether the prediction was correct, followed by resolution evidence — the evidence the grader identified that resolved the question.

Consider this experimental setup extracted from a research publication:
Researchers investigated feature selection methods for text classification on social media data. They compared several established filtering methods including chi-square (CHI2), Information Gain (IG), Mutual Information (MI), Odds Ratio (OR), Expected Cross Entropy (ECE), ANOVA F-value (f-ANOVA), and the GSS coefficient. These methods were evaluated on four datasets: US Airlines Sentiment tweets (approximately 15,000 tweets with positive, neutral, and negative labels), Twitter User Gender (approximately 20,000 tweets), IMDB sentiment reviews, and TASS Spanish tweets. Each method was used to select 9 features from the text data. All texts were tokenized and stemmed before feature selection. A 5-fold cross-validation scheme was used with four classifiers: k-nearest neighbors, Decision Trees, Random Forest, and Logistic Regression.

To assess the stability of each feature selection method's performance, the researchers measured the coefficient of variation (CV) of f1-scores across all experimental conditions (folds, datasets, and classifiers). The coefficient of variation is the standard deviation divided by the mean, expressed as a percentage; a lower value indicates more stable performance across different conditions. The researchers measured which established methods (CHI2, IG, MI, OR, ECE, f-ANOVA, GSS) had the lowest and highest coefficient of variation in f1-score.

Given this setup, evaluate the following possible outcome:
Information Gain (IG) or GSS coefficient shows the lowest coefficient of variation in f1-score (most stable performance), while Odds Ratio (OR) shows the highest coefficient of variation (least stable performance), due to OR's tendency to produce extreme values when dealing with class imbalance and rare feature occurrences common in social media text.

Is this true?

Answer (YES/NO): NO